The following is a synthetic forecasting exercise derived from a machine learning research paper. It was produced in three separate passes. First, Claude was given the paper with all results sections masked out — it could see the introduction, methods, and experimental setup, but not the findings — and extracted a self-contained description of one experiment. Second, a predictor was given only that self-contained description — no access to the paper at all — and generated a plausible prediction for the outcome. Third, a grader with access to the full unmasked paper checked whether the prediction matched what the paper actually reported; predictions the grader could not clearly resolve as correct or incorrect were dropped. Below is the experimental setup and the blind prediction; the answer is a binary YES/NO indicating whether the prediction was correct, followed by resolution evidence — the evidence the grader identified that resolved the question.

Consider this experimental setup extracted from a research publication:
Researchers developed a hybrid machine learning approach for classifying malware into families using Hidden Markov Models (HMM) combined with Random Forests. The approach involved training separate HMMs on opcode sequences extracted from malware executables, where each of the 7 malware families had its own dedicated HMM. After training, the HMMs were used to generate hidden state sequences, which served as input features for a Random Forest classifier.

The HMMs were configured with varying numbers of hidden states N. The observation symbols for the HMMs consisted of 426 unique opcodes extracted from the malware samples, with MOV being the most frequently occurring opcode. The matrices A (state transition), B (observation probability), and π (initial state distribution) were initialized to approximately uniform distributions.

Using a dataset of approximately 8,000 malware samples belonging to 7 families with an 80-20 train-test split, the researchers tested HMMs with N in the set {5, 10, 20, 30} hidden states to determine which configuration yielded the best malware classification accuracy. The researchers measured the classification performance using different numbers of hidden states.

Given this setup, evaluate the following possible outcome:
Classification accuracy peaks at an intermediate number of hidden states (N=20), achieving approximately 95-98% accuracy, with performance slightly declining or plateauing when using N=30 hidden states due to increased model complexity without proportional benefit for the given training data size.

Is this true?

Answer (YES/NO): YES